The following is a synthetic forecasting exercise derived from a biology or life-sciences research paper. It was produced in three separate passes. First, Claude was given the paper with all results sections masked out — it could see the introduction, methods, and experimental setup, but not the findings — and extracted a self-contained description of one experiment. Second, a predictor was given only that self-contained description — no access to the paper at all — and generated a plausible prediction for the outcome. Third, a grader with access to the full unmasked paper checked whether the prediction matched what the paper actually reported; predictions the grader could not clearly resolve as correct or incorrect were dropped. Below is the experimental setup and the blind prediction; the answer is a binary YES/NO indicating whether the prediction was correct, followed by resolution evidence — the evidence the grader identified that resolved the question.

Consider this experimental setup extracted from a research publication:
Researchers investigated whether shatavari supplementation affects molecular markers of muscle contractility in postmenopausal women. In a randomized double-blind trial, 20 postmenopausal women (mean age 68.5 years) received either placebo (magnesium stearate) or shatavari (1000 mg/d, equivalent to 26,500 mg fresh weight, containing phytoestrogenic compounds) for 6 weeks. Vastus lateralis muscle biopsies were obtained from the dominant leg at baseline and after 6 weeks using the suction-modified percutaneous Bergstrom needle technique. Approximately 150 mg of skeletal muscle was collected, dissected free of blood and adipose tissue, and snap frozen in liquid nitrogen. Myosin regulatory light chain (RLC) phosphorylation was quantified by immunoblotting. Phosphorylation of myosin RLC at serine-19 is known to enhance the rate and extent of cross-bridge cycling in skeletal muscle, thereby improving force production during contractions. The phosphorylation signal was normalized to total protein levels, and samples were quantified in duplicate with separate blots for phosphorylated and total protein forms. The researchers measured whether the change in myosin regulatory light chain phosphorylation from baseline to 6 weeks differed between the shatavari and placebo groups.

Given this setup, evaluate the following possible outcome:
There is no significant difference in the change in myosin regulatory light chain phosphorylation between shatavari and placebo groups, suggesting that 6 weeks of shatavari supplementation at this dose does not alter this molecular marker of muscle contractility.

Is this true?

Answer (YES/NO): NO